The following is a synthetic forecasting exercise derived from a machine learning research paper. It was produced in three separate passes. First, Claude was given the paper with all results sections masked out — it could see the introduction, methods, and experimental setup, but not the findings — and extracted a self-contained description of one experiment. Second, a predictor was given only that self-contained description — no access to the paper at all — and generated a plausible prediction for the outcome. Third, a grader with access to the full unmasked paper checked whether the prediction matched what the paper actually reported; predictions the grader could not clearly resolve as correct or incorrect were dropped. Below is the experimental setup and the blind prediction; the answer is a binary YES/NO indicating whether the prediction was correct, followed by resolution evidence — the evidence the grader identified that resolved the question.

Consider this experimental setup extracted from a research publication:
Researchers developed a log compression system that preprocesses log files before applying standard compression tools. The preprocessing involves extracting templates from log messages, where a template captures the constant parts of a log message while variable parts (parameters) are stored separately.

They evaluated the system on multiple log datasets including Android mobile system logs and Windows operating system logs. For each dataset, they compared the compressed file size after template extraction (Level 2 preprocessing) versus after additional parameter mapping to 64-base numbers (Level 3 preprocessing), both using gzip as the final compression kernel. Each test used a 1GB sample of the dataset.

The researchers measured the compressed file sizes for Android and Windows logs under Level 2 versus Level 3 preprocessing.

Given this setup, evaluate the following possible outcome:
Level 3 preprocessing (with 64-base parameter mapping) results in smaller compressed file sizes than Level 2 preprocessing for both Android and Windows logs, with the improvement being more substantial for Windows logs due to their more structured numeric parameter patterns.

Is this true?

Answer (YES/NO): NO